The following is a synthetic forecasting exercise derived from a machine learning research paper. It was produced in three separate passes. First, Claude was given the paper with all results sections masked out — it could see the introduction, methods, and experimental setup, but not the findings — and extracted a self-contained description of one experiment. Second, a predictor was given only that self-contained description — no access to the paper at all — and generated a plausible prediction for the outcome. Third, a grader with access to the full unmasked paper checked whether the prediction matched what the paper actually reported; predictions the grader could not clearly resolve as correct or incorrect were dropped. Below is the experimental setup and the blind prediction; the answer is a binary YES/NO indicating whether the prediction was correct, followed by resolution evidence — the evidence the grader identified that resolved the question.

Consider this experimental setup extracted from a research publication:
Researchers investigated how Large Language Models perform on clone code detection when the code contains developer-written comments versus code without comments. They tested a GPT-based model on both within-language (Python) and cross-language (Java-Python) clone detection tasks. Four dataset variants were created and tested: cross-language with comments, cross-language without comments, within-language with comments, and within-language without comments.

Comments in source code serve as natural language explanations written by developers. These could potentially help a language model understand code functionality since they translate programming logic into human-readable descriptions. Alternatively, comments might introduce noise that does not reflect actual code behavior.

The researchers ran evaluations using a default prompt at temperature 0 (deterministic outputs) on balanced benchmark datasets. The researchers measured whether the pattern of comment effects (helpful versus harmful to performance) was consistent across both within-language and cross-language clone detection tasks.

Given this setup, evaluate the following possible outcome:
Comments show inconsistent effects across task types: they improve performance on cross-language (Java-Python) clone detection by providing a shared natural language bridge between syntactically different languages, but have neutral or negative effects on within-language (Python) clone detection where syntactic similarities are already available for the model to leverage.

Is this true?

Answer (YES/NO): NO